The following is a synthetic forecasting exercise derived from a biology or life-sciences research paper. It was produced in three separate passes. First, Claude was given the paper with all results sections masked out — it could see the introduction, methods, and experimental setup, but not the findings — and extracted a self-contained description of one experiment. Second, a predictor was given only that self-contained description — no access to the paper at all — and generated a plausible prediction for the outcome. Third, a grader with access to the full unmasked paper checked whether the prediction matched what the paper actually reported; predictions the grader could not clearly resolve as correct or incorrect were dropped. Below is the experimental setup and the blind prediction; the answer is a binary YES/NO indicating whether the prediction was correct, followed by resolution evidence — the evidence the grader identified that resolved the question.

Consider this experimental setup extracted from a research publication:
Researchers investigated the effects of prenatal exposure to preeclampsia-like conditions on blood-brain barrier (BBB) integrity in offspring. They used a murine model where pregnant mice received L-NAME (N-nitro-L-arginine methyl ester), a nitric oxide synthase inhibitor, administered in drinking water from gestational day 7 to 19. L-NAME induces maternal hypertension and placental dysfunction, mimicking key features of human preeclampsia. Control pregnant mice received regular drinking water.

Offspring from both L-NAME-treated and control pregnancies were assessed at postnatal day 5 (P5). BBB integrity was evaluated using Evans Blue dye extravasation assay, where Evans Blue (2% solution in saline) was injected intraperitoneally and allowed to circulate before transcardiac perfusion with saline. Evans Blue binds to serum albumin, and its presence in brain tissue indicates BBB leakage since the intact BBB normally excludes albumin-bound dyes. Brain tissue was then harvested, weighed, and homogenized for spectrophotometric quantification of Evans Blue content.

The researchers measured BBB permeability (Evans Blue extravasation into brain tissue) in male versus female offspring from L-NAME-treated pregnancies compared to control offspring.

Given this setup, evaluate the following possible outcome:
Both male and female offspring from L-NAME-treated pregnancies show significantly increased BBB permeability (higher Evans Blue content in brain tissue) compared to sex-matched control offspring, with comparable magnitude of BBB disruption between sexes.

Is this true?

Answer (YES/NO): NO